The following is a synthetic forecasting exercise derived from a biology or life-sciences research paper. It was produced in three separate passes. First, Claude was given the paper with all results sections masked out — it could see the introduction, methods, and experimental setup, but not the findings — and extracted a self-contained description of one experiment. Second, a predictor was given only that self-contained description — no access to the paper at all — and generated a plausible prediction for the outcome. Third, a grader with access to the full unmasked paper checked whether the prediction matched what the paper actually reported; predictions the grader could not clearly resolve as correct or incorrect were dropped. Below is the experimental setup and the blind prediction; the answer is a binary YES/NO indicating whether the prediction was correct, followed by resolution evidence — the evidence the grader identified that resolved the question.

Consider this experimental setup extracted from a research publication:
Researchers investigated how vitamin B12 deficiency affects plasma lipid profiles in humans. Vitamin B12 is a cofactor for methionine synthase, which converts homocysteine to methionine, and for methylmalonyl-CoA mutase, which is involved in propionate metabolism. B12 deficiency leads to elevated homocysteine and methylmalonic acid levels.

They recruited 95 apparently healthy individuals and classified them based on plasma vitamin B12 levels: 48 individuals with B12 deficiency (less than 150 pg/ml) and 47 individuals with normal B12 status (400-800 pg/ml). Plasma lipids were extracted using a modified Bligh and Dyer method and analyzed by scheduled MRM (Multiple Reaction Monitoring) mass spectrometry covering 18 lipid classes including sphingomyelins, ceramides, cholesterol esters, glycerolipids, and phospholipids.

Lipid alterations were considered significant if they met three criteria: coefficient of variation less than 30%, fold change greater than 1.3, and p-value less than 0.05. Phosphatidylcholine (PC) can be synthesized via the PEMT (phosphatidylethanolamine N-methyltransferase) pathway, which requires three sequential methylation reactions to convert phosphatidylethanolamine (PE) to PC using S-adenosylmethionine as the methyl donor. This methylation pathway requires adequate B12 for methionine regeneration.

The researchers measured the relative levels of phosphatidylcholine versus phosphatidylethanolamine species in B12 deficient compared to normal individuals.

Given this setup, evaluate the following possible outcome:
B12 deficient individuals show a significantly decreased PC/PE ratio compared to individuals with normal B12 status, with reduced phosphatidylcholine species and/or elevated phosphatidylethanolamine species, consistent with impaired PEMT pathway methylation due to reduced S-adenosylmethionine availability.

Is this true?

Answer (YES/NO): NO